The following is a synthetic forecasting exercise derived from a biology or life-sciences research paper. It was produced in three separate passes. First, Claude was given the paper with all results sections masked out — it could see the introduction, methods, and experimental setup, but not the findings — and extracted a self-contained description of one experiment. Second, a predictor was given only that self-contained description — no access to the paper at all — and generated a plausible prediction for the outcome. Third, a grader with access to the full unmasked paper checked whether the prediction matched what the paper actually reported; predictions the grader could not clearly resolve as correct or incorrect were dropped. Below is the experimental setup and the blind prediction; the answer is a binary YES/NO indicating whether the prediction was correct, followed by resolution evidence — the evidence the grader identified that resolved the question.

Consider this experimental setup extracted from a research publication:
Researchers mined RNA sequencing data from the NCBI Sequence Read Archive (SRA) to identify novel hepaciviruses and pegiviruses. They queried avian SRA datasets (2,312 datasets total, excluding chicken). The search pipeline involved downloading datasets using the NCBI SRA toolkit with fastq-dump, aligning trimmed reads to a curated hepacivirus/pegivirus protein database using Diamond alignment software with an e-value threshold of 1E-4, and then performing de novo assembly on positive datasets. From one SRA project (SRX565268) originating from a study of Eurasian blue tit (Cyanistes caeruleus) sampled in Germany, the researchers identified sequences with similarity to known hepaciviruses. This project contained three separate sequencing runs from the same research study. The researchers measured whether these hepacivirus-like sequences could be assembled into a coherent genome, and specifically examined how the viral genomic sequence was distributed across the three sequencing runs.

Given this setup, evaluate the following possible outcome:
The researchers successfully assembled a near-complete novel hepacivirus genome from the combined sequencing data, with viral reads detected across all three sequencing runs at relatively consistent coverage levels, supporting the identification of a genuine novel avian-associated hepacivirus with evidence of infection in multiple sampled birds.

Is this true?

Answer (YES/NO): NO